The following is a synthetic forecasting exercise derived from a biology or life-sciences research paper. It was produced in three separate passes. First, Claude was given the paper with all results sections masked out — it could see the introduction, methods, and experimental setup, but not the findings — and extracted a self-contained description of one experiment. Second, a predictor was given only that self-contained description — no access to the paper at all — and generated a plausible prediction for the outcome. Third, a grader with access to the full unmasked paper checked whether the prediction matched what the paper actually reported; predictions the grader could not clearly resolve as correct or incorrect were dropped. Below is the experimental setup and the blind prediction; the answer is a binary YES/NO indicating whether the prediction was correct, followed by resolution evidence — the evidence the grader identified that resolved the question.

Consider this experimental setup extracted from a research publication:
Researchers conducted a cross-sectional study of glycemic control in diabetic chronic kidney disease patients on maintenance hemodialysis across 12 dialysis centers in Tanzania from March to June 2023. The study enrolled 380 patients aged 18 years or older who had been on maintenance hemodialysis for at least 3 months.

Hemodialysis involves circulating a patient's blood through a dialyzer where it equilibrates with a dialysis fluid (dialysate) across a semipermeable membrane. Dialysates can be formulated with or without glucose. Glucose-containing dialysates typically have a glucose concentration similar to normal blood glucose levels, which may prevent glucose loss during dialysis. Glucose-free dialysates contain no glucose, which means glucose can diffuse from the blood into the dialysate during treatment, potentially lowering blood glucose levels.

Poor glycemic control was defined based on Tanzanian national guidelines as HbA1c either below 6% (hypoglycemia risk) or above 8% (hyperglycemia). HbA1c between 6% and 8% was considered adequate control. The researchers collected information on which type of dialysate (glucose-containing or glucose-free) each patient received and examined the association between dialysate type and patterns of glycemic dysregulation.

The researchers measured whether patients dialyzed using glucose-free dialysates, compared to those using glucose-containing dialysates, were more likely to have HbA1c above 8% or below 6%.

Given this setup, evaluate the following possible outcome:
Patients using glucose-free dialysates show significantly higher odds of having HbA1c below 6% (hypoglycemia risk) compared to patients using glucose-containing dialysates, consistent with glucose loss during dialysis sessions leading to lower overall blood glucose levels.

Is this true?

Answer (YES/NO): YES